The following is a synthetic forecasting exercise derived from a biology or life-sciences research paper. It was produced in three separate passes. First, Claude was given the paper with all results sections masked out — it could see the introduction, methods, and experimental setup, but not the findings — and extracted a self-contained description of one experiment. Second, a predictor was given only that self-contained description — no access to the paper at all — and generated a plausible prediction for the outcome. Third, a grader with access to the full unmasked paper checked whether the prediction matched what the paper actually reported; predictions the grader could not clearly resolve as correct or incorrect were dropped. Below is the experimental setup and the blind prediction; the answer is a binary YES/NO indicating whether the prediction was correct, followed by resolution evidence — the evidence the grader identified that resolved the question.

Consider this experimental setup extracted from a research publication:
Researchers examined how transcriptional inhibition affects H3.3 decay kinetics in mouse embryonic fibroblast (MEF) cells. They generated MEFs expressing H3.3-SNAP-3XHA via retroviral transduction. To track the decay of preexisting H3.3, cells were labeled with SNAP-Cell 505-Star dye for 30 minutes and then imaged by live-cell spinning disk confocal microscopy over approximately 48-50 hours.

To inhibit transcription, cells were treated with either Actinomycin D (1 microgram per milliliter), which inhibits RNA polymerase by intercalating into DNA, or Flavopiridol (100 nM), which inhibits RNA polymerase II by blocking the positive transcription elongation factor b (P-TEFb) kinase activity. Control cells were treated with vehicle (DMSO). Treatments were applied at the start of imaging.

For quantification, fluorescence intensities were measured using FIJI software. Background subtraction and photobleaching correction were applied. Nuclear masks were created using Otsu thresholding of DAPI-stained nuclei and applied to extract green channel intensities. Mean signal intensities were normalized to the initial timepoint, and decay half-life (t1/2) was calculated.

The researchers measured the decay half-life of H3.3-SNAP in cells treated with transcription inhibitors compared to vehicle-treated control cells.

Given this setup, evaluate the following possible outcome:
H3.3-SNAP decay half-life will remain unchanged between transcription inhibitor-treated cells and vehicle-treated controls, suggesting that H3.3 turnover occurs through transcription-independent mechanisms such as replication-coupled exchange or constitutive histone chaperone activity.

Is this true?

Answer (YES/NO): NO